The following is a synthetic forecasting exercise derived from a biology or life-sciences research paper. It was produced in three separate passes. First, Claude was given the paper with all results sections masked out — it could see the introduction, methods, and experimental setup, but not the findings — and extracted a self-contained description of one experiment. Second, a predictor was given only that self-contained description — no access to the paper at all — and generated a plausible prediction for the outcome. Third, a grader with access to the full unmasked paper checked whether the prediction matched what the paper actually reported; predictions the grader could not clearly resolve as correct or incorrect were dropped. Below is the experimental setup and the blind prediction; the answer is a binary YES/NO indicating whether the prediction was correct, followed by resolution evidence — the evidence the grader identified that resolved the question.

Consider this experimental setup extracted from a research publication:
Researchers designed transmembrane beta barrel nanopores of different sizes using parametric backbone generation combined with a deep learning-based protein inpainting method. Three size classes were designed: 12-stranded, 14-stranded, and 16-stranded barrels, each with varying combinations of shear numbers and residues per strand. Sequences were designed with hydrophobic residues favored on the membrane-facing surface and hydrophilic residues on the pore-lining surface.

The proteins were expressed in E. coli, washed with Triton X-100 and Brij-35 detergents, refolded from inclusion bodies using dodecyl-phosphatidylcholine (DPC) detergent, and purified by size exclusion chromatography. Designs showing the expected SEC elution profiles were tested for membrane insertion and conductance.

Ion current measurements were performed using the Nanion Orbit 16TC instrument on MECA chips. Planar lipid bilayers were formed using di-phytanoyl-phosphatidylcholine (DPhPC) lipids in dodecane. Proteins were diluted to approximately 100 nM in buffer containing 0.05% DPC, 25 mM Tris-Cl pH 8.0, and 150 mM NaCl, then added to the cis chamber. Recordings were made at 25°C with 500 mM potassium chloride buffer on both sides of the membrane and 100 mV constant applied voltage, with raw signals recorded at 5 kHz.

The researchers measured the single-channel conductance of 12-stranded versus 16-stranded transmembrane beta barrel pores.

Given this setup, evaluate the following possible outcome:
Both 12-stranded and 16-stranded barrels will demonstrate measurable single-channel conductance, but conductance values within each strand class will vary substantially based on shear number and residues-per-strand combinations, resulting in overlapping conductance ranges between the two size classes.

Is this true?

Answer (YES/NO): NO